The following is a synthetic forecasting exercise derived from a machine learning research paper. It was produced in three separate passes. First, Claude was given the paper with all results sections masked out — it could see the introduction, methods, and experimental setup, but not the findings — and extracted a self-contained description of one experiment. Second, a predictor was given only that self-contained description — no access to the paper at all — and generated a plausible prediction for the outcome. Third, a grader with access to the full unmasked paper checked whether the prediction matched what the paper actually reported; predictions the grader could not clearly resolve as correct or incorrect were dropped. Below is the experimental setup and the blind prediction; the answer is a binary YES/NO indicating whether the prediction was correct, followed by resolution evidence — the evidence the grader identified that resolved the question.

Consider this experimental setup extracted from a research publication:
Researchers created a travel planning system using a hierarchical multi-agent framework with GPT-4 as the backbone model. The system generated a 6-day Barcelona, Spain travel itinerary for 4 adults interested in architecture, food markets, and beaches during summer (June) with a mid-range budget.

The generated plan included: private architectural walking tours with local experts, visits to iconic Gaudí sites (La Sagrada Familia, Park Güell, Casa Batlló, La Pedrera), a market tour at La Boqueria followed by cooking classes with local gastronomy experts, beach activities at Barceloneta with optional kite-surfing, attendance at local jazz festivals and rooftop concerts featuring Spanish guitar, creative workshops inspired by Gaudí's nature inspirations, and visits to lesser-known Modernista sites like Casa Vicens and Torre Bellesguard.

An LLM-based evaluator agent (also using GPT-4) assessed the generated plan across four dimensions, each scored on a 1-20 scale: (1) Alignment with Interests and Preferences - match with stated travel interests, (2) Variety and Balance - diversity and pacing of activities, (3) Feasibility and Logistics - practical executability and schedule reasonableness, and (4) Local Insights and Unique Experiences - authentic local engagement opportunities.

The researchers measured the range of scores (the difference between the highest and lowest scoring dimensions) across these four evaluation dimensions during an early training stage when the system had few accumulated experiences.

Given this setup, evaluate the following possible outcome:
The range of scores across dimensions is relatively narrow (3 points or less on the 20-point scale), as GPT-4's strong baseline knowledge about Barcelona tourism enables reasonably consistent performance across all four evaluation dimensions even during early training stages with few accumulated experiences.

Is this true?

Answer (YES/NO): YES